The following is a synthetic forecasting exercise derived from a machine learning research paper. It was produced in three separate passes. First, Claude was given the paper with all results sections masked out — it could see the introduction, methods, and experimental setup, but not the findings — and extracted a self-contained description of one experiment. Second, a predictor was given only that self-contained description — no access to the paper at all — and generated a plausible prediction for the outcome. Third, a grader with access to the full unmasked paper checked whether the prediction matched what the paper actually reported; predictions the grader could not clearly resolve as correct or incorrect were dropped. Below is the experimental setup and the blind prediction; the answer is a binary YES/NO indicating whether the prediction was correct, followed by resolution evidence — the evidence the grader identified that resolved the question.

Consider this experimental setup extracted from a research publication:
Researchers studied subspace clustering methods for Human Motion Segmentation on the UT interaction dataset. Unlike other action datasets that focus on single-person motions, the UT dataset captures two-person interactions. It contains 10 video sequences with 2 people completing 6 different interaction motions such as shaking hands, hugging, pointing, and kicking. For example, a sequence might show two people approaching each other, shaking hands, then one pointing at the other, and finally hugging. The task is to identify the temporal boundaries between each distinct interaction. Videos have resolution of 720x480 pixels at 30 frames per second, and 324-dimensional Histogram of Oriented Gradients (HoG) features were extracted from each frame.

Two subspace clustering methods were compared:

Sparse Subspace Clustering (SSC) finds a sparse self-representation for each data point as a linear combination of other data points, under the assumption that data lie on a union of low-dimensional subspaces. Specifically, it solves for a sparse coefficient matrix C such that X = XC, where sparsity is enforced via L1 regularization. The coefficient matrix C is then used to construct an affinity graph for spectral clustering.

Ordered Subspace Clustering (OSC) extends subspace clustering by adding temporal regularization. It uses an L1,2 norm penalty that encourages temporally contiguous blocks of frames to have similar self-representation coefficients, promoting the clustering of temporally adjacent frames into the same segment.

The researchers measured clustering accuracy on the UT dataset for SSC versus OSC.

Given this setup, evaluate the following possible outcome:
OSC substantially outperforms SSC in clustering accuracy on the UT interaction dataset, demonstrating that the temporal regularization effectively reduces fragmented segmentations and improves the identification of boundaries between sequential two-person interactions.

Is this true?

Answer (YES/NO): YES